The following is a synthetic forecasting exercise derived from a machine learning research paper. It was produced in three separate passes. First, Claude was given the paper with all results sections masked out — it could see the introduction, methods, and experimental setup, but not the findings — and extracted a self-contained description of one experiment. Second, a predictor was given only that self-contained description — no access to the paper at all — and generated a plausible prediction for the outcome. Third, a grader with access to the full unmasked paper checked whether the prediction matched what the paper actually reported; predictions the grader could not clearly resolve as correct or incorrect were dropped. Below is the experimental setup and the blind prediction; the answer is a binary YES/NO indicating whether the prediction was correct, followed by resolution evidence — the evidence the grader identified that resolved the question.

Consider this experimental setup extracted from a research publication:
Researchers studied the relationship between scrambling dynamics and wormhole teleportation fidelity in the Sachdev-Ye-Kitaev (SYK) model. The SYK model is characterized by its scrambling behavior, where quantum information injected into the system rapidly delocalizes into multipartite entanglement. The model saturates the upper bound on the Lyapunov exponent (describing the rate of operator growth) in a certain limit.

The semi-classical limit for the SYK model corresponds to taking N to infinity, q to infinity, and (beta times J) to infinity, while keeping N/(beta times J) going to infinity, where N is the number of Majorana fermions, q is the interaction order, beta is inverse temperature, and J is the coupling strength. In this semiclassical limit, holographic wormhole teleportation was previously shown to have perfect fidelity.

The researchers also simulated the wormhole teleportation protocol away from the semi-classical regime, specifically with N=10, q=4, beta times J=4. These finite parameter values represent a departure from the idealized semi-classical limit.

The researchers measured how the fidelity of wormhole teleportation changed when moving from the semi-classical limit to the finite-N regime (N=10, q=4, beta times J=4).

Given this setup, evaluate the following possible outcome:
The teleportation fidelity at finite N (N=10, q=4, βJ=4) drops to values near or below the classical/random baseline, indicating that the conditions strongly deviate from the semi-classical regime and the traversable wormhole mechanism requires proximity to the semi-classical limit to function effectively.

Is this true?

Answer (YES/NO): NO